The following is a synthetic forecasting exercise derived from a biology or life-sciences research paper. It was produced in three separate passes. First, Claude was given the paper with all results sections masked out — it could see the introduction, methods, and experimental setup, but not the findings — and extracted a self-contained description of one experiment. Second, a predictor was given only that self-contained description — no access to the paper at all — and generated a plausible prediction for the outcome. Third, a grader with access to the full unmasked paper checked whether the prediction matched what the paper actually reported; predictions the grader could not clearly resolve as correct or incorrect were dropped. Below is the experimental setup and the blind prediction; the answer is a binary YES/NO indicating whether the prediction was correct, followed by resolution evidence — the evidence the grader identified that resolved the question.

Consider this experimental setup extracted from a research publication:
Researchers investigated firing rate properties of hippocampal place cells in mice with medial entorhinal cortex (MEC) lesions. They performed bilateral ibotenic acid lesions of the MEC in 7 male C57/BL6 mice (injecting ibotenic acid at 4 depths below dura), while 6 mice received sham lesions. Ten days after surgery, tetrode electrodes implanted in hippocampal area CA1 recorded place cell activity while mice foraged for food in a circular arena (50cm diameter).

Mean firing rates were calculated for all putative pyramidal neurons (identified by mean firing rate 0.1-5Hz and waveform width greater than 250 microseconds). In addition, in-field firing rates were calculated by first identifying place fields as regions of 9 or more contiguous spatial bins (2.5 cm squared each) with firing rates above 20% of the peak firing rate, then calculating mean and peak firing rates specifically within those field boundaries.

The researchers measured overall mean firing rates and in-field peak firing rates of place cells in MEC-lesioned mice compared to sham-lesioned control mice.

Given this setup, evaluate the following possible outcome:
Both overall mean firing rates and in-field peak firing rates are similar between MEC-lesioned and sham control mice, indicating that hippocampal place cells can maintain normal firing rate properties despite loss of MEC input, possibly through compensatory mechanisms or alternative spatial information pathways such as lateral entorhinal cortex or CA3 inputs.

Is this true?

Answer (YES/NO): NO